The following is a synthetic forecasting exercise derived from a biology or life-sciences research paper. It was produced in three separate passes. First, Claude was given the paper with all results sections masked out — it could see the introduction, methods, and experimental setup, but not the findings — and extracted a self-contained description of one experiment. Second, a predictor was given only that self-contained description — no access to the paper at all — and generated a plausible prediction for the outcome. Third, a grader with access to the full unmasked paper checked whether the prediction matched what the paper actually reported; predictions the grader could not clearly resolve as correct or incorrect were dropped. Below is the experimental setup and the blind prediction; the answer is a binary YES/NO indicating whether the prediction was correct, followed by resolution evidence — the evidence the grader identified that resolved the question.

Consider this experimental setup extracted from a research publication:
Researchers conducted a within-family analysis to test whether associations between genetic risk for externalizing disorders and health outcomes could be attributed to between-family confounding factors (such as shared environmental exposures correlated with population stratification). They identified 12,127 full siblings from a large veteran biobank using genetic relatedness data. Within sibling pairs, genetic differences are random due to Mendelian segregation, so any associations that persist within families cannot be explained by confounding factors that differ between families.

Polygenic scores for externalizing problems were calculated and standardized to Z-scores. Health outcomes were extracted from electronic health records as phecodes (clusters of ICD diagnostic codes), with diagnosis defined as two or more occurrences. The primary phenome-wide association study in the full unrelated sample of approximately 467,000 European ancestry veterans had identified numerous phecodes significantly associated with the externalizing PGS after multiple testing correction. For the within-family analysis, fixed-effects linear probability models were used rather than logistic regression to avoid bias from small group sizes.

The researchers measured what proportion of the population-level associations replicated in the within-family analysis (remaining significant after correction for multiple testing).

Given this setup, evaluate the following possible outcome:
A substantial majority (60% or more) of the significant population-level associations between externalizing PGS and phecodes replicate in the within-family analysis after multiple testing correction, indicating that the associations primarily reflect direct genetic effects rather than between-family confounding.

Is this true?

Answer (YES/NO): NO